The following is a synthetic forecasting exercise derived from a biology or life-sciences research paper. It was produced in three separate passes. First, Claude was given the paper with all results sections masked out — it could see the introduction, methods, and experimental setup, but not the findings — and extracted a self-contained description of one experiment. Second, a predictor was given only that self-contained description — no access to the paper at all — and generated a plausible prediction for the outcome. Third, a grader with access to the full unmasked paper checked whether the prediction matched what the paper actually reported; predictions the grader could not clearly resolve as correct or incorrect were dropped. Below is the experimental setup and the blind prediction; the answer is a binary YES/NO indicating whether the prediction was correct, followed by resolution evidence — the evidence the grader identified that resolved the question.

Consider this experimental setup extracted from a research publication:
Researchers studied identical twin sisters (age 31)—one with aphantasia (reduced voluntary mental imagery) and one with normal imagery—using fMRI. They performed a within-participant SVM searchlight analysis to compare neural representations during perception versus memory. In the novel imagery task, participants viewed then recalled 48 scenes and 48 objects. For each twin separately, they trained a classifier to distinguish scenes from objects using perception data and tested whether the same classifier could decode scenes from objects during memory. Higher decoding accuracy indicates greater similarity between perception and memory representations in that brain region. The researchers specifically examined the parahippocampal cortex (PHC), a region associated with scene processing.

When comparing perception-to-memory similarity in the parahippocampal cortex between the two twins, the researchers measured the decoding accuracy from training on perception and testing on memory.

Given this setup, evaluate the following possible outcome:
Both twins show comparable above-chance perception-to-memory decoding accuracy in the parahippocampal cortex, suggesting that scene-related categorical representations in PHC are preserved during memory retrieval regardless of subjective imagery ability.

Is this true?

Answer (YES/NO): NO